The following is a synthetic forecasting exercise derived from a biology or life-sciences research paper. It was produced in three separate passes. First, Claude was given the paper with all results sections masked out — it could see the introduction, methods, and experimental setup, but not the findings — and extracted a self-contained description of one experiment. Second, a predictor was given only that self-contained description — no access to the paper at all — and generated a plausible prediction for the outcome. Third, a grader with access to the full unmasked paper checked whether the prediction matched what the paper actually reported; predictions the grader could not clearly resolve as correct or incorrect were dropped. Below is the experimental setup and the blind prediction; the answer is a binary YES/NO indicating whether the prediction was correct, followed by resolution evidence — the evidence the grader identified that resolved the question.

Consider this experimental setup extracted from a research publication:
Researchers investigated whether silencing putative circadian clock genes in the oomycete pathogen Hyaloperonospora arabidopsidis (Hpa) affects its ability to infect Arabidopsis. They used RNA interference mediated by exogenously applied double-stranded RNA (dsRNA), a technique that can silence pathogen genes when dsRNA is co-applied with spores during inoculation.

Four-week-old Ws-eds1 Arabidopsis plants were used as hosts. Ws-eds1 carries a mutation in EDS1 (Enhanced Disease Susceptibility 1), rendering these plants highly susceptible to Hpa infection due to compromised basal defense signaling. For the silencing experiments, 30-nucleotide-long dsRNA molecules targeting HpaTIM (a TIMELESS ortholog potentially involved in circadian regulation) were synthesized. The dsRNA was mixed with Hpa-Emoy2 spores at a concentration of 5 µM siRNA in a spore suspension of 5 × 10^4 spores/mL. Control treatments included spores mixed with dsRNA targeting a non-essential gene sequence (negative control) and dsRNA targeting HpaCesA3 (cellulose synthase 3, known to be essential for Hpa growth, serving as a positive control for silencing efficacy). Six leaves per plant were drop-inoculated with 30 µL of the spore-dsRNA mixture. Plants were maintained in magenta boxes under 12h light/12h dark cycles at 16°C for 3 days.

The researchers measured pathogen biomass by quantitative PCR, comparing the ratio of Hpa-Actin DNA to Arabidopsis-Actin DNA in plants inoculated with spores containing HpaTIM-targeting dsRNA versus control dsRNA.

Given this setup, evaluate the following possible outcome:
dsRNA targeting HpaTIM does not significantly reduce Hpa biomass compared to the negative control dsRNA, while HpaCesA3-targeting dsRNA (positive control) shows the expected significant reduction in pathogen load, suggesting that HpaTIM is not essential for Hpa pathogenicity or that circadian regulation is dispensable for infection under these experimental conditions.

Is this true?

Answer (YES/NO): NO